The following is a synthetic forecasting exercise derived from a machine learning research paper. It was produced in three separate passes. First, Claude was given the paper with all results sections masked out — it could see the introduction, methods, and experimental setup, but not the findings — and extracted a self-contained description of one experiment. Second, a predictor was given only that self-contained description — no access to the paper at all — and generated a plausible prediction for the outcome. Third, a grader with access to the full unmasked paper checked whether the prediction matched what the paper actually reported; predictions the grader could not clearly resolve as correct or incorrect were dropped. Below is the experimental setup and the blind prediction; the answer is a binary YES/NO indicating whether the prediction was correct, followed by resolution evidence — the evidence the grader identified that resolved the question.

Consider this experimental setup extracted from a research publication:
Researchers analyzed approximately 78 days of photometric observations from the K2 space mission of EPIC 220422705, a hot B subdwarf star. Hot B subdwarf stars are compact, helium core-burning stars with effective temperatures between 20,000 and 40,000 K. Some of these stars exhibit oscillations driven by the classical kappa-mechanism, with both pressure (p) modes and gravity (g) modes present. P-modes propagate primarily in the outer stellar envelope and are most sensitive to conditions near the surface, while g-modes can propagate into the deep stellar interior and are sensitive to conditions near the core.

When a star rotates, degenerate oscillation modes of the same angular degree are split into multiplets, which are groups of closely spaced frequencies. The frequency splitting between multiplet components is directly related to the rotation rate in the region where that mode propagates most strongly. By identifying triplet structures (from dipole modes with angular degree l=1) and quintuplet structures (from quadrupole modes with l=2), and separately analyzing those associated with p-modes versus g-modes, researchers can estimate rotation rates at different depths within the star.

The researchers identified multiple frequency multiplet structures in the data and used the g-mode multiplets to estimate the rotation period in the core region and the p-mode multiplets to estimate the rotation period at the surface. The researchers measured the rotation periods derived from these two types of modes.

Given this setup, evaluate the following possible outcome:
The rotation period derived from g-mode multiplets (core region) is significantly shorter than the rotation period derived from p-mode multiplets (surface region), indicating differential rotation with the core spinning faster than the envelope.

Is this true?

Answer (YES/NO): NO